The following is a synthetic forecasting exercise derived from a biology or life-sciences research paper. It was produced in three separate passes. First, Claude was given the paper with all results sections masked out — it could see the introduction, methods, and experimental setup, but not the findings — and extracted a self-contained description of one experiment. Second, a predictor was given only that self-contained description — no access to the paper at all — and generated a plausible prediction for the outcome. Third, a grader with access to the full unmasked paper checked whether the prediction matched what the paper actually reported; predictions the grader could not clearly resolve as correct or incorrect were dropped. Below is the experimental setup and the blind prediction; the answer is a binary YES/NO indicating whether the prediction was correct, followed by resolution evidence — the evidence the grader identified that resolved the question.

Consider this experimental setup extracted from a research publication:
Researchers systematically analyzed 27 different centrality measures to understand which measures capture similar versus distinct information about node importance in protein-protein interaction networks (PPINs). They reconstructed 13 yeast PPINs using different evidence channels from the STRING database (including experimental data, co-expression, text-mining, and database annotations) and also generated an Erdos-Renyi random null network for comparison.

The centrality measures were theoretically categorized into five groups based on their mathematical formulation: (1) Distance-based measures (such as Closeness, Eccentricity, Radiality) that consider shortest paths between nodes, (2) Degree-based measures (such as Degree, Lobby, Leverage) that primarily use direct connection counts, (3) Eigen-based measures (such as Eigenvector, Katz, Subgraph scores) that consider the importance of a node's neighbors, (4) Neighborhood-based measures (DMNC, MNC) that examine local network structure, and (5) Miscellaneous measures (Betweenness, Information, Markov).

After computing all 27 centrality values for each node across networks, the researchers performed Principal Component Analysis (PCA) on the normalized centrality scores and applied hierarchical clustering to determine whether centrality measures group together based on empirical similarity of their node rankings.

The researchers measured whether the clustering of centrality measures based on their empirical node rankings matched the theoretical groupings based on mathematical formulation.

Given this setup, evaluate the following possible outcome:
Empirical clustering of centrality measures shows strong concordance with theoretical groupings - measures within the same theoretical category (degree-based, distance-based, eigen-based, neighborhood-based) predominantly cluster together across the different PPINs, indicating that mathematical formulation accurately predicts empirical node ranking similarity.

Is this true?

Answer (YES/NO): NO